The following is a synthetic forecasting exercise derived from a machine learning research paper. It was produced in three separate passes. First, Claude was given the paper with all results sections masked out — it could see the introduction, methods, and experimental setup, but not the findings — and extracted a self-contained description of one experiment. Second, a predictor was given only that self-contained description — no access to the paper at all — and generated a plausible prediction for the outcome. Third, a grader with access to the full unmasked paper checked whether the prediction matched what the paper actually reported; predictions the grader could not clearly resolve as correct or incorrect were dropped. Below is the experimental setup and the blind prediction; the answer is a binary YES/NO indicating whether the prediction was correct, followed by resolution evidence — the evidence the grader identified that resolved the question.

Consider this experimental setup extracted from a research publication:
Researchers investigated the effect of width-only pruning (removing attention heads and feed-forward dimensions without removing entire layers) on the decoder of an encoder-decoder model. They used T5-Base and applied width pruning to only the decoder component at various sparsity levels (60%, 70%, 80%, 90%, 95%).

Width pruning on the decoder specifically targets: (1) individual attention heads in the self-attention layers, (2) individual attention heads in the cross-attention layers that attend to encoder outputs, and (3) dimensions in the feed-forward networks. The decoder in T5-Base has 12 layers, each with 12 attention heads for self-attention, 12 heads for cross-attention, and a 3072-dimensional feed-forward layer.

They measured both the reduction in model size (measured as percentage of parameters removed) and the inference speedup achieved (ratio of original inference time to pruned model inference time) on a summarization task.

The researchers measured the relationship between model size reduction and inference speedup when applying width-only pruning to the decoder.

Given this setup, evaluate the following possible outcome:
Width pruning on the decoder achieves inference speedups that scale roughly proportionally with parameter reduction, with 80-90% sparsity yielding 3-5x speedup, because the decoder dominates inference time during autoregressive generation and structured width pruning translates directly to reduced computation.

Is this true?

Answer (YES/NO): NO